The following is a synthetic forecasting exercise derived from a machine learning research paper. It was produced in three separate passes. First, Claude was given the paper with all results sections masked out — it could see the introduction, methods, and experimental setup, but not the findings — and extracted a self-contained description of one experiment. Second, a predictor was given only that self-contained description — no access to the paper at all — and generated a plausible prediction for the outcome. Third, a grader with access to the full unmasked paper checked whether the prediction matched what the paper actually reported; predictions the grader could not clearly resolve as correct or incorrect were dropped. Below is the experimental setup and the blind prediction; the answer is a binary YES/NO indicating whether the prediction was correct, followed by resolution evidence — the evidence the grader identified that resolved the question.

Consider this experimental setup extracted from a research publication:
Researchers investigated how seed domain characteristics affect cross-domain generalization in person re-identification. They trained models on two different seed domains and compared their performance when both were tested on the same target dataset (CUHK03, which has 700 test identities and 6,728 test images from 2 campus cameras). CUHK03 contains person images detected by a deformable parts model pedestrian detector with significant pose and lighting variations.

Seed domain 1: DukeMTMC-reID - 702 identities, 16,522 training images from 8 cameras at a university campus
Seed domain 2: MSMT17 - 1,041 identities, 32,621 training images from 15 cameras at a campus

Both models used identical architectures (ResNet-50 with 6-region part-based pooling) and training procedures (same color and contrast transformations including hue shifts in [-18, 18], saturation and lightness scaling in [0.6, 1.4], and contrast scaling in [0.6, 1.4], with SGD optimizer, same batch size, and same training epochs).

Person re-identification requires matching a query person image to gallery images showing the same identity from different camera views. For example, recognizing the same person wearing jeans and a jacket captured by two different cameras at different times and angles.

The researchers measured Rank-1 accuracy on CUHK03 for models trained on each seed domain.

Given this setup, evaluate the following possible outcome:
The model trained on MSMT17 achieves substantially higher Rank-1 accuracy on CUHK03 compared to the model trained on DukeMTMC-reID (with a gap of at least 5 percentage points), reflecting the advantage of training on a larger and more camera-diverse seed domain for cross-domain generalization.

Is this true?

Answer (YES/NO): NO